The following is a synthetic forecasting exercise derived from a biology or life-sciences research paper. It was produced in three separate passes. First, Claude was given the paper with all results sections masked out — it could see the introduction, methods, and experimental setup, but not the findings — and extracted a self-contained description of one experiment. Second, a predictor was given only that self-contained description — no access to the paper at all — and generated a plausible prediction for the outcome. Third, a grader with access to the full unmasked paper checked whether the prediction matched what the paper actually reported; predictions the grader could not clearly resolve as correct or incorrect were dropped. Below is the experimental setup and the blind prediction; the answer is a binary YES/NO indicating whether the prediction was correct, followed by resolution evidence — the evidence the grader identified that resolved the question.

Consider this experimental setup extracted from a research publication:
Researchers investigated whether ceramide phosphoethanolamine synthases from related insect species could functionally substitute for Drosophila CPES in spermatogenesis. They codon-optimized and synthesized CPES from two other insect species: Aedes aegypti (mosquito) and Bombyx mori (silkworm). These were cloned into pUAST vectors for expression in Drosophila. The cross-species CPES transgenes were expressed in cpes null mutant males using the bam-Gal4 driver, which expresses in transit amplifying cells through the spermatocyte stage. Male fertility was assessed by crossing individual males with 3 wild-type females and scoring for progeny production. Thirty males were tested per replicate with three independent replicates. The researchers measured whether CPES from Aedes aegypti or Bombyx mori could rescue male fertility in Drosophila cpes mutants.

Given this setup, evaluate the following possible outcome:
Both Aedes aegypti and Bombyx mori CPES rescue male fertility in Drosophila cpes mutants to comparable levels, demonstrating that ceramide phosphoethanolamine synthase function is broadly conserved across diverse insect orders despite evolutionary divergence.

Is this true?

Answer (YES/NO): YES